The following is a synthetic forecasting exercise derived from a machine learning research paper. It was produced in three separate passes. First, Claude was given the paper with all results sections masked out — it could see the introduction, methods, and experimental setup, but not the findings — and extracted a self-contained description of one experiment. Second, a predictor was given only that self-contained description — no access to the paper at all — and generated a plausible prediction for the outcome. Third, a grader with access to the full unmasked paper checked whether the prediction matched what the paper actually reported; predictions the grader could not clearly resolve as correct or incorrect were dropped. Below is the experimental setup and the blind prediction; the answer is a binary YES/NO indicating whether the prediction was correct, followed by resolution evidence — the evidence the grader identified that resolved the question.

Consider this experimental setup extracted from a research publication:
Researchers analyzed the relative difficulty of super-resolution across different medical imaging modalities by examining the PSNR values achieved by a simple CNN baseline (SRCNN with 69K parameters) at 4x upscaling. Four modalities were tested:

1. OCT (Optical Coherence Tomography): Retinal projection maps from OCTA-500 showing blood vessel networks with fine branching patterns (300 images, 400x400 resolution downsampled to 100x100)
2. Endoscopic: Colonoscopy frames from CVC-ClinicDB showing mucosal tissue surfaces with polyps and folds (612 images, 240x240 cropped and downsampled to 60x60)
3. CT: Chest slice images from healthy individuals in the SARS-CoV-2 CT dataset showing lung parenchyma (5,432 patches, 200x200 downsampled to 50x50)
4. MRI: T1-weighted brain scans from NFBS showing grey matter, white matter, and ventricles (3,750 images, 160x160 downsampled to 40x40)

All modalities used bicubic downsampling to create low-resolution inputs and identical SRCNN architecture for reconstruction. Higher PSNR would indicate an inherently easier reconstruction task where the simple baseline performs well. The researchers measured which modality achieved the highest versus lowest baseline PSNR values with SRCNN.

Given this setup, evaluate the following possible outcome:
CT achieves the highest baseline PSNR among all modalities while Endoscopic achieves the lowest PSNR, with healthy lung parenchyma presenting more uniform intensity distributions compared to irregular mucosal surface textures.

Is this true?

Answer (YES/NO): NO